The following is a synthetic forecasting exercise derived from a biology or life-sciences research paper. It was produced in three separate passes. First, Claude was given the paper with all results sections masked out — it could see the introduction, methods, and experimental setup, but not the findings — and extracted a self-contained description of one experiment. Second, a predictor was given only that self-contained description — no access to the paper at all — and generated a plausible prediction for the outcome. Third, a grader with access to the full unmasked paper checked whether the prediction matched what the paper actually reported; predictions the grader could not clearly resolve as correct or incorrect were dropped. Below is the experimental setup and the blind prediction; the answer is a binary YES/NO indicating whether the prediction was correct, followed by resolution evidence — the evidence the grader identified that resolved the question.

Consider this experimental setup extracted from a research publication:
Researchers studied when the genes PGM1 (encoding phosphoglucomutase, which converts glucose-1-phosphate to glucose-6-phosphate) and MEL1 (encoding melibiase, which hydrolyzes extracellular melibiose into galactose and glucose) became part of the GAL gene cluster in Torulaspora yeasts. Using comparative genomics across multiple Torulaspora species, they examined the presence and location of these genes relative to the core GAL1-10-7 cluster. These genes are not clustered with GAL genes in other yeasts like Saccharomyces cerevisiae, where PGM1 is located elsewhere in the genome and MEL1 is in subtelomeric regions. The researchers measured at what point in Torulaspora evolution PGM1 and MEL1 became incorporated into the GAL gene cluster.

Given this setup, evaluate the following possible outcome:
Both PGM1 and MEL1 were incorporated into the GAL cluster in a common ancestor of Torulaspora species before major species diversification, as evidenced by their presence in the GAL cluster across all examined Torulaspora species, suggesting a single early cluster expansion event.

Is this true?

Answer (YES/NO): NO